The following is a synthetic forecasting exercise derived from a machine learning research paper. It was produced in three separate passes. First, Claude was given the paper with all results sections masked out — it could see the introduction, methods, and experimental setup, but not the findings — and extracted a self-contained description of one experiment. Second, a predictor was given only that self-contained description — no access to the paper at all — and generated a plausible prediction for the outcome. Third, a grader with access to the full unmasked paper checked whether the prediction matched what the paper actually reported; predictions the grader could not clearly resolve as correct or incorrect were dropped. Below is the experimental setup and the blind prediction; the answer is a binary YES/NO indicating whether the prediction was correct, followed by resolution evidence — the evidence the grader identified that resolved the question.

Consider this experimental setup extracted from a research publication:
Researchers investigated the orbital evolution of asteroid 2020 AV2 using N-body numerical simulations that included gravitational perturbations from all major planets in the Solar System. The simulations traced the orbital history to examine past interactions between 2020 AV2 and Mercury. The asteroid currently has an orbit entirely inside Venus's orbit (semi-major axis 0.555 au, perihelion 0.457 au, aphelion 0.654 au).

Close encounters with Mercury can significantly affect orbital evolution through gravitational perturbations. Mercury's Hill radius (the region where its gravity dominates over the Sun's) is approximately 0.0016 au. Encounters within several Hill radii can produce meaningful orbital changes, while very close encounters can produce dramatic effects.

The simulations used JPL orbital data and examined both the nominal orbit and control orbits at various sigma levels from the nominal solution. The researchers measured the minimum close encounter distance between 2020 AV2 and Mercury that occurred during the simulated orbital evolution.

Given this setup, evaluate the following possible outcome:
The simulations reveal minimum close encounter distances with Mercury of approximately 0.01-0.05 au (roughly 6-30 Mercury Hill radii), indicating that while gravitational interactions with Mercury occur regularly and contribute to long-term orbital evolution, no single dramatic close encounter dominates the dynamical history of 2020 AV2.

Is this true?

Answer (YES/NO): NO